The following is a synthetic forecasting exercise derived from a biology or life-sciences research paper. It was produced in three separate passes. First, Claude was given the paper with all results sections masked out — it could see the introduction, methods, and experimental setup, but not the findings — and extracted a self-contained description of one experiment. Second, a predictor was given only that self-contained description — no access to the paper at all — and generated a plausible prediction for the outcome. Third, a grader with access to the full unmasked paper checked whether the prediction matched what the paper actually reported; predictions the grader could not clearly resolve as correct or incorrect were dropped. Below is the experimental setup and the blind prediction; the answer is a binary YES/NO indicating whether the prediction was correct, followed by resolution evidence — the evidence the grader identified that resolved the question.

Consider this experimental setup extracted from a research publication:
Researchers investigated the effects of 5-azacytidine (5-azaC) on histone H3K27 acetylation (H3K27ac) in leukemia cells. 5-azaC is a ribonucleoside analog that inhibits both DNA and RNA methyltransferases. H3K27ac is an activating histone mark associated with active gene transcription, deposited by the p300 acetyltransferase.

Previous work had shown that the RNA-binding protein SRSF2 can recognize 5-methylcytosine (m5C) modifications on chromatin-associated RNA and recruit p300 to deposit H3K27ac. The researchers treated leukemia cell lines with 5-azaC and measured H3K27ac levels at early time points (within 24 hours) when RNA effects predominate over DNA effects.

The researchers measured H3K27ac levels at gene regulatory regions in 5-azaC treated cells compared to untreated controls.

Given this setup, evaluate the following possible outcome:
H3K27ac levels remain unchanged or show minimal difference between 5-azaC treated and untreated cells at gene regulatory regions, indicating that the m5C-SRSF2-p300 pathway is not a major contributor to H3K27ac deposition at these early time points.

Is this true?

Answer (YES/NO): NO